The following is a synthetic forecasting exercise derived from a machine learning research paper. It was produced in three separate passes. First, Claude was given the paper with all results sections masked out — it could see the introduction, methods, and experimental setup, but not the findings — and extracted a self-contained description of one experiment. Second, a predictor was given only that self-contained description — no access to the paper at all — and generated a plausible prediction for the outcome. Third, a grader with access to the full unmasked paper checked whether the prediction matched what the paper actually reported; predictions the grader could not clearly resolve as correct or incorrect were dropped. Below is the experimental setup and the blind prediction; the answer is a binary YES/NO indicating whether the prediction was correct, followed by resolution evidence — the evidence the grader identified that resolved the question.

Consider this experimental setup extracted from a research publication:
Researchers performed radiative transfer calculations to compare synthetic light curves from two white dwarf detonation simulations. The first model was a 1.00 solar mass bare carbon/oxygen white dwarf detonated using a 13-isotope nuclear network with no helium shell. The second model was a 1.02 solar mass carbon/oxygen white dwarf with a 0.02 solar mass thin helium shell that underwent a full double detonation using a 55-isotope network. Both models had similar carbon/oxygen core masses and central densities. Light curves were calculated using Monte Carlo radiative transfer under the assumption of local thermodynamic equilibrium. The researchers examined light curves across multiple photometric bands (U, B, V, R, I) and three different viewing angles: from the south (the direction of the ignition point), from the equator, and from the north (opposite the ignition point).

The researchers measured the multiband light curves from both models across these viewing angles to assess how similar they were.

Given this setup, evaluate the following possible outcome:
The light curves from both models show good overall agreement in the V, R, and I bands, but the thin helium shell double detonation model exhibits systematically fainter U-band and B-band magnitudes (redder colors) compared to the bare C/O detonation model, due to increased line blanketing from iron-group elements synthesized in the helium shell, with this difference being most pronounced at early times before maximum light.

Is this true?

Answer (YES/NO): NO